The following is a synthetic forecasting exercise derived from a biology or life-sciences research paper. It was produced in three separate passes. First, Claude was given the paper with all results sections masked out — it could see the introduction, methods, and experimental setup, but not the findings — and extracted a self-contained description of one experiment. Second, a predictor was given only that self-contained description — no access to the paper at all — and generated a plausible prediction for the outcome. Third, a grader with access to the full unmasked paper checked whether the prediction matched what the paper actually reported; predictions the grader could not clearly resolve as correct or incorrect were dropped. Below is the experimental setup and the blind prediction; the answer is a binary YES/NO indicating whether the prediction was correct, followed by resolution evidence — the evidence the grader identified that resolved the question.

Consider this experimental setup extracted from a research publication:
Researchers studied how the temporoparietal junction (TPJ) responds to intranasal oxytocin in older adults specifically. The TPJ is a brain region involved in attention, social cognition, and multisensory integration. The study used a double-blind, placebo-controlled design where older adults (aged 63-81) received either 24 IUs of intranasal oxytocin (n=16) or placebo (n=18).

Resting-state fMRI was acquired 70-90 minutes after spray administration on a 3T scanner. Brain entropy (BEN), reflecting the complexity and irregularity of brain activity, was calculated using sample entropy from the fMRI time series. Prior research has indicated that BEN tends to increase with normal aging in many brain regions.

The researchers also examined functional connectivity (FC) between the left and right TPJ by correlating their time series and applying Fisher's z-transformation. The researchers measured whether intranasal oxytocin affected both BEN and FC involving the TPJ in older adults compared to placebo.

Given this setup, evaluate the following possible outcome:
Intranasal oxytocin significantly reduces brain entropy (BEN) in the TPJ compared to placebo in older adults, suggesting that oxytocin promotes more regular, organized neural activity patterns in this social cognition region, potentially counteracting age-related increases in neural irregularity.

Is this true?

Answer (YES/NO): YES